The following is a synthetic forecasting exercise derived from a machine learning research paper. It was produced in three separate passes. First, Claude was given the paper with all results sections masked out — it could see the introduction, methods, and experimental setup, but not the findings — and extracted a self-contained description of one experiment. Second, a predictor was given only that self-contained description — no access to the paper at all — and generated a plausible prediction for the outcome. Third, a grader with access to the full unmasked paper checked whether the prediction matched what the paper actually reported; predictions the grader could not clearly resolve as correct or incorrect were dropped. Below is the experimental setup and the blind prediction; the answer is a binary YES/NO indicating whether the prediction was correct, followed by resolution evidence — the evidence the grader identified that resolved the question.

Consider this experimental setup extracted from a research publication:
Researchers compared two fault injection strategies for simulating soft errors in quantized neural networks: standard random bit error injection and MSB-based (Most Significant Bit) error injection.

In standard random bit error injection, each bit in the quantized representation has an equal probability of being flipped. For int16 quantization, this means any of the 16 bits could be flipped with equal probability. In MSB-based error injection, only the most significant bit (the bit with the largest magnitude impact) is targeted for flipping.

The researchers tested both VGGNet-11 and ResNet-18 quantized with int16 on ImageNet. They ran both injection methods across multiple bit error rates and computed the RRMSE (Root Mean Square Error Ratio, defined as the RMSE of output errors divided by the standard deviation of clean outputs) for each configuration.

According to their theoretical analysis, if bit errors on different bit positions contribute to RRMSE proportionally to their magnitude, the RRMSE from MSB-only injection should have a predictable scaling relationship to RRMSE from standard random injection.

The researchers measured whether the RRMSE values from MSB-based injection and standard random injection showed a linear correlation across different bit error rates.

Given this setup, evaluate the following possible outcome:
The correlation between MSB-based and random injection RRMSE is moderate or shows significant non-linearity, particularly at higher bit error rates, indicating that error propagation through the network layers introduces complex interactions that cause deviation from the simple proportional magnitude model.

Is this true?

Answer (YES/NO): NO